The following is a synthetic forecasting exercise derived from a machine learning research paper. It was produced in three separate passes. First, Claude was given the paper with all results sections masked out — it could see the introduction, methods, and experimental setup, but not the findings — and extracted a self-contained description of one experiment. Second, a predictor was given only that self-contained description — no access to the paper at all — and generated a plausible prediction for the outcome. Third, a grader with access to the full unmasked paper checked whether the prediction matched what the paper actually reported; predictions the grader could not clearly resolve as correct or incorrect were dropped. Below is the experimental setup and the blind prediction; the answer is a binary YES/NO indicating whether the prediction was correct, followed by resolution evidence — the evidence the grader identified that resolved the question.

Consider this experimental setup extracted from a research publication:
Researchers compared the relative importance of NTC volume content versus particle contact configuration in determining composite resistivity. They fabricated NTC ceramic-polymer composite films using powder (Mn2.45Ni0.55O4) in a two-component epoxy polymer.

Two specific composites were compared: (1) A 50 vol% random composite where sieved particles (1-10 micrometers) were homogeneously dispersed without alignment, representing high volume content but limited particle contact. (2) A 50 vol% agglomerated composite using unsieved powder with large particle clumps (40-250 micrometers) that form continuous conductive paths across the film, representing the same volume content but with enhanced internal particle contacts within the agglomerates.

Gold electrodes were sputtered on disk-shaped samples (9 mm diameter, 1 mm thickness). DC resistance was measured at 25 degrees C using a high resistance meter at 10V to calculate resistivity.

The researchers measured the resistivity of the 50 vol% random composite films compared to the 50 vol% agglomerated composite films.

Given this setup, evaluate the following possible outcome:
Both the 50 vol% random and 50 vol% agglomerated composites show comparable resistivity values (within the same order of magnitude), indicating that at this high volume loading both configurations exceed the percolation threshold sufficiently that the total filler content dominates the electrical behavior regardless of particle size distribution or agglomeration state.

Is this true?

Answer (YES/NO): NO